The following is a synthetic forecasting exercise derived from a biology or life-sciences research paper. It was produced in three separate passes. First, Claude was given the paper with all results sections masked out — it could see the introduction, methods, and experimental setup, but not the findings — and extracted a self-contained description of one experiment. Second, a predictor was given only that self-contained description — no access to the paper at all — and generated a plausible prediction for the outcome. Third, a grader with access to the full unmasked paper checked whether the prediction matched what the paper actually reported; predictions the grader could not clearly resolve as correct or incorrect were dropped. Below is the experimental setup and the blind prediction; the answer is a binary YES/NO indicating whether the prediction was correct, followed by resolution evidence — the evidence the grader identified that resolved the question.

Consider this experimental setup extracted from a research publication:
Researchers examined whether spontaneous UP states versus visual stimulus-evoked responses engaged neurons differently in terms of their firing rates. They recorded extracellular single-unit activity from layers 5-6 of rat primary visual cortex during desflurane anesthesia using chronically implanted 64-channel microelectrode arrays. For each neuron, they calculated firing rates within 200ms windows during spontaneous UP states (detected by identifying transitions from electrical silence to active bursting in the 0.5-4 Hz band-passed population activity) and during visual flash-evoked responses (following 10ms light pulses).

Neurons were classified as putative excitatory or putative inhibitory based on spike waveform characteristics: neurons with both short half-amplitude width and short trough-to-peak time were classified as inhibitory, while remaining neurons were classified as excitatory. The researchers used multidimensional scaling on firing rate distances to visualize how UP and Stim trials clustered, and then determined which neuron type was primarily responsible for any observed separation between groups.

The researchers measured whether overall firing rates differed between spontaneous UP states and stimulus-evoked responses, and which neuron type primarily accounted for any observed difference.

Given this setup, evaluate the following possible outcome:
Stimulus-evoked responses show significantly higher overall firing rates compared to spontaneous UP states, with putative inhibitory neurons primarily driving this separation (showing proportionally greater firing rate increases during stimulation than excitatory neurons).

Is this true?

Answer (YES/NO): NO